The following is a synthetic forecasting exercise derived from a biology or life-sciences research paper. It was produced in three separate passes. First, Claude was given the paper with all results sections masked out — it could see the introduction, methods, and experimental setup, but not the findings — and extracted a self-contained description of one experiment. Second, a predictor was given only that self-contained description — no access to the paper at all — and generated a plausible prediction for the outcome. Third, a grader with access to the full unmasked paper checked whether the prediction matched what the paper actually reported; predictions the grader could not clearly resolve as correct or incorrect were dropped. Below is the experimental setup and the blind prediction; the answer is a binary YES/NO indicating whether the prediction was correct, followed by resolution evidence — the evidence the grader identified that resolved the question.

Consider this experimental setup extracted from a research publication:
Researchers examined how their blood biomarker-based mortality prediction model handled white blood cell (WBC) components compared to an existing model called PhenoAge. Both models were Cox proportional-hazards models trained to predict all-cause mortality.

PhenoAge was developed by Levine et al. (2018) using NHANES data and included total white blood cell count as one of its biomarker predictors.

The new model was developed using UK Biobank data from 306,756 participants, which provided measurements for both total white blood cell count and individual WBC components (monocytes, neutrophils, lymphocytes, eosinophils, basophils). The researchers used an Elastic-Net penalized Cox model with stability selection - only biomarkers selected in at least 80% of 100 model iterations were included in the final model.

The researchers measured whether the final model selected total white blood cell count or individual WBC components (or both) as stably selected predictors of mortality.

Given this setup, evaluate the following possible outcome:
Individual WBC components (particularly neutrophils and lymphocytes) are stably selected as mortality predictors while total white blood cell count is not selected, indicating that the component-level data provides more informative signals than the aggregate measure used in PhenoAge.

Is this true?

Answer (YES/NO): YES